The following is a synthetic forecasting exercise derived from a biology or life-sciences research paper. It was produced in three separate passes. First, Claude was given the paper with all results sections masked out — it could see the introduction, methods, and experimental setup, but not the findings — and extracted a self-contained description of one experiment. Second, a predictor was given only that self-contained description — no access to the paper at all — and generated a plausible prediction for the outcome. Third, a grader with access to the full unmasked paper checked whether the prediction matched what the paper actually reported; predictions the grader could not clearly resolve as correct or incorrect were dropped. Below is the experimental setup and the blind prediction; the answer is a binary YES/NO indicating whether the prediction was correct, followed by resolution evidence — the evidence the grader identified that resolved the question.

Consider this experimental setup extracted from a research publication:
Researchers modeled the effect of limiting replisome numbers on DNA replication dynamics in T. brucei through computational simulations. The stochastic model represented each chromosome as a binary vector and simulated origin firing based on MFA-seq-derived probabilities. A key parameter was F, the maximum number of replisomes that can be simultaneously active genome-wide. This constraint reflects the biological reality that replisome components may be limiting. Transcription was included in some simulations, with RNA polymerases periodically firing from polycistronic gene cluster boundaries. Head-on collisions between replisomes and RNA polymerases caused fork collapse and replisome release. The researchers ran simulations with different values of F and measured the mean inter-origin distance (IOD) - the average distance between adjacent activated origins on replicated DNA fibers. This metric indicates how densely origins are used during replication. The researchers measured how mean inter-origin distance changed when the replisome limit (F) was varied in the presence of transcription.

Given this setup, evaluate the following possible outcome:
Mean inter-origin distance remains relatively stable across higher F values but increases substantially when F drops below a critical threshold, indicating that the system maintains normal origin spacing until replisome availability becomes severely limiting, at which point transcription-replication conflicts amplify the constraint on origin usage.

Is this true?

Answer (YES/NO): NO